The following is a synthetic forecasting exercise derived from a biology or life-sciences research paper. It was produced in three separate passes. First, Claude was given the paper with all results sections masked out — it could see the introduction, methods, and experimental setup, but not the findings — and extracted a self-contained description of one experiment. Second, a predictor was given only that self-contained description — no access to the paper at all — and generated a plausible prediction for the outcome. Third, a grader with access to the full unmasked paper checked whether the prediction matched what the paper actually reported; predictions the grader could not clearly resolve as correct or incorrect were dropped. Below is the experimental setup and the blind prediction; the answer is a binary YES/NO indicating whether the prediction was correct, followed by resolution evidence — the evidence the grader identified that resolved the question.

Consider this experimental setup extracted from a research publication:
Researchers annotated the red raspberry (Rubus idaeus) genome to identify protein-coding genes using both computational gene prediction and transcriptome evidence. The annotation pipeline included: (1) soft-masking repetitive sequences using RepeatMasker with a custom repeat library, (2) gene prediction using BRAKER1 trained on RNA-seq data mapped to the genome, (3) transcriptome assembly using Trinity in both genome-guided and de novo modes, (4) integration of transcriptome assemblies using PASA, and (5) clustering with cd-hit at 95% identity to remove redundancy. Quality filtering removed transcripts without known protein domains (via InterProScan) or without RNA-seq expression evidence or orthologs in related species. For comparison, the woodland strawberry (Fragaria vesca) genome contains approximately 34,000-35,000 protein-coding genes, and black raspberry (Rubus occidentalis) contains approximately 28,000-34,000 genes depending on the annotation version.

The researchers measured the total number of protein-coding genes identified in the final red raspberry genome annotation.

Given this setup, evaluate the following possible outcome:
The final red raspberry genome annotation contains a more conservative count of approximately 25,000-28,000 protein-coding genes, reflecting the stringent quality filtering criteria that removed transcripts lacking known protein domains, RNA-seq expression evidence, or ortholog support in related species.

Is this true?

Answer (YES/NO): NO